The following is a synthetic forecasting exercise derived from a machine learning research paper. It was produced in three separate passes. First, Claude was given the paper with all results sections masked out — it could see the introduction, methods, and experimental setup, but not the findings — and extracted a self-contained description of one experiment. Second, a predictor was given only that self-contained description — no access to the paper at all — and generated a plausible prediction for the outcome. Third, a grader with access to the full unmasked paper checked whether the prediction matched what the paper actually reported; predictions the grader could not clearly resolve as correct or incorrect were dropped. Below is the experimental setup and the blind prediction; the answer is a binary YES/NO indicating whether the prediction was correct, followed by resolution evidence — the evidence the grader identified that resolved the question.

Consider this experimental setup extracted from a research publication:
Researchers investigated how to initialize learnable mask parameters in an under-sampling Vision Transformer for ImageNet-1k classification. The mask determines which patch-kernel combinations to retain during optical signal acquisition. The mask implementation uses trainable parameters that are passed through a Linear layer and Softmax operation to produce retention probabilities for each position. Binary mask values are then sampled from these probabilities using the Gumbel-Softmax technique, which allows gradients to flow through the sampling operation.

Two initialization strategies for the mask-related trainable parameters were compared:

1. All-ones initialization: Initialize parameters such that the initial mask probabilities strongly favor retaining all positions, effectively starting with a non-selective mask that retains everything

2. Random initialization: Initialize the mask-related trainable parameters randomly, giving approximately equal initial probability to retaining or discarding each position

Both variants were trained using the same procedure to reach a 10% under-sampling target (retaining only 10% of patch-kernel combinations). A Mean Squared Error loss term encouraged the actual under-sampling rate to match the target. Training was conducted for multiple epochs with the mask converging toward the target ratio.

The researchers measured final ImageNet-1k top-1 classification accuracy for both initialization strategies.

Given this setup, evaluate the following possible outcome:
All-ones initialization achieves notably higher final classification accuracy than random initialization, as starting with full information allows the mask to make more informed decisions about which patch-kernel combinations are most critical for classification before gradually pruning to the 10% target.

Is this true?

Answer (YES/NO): NO